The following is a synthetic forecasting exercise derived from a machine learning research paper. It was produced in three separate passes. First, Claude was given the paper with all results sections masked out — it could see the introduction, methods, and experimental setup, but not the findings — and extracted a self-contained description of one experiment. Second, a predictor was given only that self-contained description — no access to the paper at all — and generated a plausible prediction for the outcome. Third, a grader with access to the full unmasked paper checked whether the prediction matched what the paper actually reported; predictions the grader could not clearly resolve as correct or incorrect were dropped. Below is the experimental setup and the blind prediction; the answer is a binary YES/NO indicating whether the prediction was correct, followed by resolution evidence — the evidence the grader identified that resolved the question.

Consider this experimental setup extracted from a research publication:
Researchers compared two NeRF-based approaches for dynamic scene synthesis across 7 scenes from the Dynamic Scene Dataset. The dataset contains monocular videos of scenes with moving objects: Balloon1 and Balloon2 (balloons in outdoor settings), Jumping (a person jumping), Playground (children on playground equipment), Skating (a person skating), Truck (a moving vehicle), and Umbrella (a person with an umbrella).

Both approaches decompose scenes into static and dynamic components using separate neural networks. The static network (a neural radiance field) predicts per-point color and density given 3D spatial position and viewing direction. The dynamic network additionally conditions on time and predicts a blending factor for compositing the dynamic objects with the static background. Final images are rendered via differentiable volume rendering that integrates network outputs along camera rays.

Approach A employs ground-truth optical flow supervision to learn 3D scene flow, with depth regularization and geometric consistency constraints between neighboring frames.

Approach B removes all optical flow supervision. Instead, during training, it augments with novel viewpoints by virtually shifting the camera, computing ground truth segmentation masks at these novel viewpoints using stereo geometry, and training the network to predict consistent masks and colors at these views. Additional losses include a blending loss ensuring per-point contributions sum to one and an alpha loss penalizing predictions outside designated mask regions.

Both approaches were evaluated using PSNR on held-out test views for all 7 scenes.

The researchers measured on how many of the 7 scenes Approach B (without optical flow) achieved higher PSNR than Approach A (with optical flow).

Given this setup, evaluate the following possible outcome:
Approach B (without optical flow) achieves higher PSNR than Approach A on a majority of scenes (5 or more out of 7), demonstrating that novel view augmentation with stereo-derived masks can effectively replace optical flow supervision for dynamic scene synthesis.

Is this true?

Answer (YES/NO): NO